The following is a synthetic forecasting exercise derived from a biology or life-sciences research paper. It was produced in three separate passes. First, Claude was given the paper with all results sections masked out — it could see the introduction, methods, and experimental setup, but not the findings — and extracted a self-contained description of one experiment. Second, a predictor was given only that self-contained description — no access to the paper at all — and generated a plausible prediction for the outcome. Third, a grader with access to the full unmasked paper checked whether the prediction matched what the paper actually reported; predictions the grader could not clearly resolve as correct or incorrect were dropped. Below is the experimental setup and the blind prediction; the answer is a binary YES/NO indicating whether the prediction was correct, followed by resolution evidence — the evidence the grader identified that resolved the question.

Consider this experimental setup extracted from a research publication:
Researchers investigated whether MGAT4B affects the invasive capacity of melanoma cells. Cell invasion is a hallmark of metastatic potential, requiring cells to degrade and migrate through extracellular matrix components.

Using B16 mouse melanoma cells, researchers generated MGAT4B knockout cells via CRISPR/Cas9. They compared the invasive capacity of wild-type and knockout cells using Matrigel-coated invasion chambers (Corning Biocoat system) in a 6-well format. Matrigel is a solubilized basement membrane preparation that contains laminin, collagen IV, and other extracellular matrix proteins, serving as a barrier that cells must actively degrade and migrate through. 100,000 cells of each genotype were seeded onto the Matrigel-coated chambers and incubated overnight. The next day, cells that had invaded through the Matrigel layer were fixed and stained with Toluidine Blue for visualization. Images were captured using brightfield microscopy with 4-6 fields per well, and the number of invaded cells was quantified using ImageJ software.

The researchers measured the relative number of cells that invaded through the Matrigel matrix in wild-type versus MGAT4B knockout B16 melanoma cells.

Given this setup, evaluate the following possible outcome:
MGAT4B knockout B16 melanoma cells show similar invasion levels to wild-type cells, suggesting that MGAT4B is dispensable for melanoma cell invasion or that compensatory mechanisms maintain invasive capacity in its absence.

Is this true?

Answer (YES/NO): NO